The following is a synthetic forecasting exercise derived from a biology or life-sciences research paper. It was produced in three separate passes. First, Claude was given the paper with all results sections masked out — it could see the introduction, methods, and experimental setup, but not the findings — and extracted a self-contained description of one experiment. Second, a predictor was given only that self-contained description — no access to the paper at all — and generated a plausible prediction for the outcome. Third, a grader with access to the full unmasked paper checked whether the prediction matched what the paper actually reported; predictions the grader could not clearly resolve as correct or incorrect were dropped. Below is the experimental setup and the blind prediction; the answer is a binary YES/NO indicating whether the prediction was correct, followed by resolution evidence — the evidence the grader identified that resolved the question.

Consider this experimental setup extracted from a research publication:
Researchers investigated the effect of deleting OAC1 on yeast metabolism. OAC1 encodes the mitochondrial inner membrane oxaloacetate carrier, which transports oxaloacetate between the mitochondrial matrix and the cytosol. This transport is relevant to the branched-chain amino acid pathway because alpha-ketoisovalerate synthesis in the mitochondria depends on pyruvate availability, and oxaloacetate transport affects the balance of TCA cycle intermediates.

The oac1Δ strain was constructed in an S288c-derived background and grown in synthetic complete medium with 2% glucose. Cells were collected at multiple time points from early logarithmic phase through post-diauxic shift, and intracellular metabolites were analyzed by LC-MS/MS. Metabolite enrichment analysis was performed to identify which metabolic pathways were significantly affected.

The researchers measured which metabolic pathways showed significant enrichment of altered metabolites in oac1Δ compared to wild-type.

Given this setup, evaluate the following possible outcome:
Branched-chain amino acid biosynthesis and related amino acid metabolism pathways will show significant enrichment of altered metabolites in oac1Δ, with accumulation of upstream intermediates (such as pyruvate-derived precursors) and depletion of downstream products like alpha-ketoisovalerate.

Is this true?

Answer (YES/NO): NO